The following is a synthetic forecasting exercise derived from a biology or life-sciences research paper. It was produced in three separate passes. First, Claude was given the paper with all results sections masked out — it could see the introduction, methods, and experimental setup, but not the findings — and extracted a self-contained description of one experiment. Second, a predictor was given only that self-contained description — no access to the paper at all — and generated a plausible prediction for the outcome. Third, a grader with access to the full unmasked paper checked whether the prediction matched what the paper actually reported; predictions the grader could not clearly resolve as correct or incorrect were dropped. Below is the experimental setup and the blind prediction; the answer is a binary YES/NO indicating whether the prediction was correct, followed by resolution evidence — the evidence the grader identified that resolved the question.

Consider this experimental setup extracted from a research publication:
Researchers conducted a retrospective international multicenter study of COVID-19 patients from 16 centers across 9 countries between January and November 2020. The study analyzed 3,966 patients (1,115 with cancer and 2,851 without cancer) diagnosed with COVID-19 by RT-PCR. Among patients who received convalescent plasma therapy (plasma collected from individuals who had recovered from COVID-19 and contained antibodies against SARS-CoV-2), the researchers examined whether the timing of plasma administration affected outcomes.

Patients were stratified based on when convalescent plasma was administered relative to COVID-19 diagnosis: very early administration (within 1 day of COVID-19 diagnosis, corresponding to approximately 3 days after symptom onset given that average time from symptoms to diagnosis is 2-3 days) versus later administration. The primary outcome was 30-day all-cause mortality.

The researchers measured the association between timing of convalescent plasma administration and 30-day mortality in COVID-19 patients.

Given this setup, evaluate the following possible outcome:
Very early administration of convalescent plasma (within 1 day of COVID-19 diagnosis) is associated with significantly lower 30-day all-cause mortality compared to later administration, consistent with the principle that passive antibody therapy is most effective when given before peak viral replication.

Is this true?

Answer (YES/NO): YES